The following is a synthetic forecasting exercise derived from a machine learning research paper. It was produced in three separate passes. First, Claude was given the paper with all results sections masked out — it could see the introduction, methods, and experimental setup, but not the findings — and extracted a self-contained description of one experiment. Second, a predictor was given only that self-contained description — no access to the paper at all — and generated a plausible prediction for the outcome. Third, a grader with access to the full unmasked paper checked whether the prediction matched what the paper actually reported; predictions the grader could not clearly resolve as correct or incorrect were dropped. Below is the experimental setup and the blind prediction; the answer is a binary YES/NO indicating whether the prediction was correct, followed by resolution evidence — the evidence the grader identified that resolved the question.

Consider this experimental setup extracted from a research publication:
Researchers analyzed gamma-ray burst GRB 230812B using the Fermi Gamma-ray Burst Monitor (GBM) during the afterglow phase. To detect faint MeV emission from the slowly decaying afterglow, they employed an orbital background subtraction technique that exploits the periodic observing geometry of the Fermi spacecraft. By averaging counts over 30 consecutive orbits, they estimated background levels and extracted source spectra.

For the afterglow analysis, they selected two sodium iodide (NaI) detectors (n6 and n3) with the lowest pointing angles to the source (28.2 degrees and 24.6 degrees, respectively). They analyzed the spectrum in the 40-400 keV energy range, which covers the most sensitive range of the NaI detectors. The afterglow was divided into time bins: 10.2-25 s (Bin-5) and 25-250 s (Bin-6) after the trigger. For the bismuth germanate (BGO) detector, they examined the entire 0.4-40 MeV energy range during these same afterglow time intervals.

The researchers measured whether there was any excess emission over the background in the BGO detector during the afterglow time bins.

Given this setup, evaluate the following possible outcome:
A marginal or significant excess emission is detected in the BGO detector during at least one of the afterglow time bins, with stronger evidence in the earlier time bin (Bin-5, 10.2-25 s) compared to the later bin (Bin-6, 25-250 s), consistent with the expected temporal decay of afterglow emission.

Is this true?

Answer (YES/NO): NO